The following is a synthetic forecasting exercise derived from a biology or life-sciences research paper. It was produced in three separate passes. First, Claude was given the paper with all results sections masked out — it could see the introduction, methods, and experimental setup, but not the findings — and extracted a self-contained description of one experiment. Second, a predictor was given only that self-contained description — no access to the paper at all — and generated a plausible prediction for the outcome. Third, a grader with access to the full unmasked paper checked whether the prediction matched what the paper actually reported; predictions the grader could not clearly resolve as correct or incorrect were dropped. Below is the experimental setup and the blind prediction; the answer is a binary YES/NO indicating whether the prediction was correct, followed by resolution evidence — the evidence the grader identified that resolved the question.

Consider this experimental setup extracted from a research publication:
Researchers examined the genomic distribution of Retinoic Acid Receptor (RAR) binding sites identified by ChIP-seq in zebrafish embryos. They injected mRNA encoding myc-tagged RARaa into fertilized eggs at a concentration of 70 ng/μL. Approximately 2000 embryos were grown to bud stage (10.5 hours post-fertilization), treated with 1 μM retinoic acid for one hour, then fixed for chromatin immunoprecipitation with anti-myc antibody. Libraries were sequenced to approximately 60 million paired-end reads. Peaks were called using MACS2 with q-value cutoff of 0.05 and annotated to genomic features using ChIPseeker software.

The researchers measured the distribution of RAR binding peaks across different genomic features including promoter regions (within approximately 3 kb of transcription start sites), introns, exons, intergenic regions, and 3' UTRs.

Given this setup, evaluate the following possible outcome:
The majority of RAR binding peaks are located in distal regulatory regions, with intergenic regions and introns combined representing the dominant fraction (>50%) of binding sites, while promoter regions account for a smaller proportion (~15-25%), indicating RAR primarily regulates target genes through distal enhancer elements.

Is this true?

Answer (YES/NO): NO